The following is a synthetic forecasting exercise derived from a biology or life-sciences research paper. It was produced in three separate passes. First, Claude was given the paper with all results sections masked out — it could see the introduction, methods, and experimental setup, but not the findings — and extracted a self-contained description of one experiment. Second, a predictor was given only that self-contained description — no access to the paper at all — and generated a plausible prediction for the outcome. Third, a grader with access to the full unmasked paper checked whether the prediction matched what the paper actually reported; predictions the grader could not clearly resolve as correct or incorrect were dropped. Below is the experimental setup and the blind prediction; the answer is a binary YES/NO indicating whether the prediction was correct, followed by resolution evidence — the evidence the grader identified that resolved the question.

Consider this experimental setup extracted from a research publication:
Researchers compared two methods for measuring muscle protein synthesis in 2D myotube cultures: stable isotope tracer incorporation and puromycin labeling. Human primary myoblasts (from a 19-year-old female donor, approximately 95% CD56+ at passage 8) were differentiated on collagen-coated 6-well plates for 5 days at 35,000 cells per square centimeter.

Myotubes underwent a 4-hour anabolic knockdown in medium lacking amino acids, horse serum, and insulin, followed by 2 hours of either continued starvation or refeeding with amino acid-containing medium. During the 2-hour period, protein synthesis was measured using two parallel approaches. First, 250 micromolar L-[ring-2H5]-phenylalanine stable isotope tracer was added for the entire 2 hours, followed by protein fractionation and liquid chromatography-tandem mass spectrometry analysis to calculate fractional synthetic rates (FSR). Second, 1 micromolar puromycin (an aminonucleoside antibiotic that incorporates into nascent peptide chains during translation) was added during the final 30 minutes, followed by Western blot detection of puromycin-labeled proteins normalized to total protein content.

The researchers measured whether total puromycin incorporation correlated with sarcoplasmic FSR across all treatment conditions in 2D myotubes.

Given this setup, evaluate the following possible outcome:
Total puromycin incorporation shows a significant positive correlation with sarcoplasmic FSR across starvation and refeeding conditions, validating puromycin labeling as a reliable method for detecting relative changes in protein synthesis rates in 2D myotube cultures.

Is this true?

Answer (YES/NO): NO